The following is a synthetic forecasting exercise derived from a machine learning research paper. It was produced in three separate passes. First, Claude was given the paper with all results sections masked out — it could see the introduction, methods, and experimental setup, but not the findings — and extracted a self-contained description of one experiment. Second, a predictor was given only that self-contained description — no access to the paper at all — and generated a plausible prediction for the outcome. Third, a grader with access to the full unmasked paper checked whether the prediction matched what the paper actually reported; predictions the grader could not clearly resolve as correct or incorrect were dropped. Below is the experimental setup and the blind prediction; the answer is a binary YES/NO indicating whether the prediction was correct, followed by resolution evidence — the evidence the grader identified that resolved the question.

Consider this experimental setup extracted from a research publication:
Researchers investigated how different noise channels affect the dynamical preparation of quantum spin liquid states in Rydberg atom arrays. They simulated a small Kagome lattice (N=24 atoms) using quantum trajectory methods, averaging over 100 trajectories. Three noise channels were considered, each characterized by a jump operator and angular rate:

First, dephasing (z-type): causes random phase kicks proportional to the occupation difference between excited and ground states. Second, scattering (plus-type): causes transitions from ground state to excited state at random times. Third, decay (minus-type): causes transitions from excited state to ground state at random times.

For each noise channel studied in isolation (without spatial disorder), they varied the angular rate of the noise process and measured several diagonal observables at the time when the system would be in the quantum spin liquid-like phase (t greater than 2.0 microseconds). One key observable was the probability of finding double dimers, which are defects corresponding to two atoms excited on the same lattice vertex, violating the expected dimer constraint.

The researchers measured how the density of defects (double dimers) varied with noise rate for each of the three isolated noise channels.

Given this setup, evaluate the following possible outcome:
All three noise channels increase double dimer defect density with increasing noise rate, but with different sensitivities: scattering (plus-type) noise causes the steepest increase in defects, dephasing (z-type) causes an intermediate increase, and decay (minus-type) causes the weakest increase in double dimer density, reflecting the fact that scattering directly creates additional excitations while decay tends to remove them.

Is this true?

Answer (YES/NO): NO